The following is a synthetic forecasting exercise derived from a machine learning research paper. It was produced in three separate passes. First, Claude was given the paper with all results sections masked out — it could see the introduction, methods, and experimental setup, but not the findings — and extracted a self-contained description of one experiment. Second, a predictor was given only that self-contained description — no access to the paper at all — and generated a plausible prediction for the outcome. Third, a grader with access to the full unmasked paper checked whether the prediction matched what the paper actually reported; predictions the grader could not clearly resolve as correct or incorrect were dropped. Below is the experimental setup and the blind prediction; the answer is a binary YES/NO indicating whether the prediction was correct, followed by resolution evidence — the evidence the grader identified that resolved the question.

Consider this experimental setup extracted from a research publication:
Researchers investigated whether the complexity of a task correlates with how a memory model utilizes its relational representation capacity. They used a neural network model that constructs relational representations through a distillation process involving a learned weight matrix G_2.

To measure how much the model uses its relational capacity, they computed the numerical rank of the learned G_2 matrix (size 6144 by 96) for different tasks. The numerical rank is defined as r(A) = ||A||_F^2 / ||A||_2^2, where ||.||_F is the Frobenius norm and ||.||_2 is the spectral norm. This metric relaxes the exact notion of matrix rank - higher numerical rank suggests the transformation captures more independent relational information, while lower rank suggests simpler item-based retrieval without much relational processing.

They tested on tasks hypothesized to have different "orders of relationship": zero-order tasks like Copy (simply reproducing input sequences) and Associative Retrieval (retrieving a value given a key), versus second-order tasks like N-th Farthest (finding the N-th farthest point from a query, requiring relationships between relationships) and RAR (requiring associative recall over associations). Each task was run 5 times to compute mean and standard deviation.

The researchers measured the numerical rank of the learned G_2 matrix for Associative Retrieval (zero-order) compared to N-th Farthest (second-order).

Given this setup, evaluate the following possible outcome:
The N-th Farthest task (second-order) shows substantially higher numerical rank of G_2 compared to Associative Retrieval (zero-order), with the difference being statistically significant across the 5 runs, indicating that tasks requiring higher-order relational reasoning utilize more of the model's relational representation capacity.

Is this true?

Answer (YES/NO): YES